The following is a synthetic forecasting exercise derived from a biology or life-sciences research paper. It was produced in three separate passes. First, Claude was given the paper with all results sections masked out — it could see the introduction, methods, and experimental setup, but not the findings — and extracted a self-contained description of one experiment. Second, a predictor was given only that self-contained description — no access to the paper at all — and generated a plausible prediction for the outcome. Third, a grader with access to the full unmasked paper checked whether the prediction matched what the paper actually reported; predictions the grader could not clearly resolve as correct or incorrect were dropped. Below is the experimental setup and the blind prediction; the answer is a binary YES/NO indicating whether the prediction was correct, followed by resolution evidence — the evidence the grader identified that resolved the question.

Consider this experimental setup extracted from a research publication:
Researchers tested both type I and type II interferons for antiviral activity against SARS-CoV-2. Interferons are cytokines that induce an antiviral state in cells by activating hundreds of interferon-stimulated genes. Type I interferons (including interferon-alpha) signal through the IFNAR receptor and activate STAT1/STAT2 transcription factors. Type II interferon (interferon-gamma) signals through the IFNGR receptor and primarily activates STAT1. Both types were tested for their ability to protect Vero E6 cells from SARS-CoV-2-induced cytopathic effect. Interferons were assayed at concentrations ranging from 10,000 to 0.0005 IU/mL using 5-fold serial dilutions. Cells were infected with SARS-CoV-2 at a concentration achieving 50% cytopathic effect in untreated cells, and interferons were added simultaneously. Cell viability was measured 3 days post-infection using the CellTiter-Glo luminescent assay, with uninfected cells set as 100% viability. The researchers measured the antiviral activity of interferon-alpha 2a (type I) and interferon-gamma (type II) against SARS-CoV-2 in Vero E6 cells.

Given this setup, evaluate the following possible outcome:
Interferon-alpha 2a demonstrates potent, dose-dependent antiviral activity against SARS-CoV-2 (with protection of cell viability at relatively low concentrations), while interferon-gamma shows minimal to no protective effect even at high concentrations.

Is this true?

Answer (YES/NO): NO